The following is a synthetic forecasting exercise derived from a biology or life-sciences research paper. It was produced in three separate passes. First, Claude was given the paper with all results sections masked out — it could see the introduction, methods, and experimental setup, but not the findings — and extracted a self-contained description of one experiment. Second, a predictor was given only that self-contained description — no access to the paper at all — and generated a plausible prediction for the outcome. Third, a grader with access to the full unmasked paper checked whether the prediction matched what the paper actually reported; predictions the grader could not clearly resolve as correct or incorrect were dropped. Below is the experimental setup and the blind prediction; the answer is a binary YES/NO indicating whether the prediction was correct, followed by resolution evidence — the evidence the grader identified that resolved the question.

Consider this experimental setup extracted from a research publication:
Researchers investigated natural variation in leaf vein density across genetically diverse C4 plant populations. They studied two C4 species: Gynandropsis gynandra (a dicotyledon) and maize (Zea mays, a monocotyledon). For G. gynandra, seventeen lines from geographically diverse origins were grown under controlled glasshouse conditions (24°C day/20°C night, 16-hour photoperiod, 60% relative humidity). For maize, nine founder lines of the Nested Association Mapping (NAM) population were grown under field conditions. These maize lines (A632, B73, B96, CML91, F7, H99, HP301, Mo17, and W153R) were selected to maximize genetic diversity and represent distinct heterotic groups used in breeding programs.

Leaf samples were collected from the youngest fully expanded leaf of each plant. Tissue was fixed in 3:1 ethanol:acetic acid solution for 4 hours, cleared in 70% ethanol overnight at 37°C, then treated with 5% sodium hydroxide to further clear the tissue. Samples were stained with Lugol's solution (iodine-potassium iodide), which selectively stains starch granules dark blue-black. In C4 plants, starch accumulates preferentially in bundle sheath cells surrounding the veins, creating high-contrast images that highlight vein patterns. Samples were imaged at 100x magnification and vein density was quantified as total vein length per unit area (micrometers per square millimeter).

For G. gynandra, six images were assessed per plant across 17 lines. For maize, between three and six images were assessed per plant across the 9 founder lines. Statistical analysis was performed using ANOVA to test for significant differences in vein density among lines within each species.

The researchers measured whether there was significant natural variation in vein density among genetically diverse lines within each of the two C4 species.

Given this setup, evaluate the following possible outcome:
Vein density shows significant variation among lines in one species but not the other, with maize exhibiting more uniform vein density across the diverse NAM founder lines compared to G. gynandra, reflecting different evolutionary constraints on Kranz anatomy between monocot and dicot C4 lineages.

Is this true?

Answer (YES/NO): YES